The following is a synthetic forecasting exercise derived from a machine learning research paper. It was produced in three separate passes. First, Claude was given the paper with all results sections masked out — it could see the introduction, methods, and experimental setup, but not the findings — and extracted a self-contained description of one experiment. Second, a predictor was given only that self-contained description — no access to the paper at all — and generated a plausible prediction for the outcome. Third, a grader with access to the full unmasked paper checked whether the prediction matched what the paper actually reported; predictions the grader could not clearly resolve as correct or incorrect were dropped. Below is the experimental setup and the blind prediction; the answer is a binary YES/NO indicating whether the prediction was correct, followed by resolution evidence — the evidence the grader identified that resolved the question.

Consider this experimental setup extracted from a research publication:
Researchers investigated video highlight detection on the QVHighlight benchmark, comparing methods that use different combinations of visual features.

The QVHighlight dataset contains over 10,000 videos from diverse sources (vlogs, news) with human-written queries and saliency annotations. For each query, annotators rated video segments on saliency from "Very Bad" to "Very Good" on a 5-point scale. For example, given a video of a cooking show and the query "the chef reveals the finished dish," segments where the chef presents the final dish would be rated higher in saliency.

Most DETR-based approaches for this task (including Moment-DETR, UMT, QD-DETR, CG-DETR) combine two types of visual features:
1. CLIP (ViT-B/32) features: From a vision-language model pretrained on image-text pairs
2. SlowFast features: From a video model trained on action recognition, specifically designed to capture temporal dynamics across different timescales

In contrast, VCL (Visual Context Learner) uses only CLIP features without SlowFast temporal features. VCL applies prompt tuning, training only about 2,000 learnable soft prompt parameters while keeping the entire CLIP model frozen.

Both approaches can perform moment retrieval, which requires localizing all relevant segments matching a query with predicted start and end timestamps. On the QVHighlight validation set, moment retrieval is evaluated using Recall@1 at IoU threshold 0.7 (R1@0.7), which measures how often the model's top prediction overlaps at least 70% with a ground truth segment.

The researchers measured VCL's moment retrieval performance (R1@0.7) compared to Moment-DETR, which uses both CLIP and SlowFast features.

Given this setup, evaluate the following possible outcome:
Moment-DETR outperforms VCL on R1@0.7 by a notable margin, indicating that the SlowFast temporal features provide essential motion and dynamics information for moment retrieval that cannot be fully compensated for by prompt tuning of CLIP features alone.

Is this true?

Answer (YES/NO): YES